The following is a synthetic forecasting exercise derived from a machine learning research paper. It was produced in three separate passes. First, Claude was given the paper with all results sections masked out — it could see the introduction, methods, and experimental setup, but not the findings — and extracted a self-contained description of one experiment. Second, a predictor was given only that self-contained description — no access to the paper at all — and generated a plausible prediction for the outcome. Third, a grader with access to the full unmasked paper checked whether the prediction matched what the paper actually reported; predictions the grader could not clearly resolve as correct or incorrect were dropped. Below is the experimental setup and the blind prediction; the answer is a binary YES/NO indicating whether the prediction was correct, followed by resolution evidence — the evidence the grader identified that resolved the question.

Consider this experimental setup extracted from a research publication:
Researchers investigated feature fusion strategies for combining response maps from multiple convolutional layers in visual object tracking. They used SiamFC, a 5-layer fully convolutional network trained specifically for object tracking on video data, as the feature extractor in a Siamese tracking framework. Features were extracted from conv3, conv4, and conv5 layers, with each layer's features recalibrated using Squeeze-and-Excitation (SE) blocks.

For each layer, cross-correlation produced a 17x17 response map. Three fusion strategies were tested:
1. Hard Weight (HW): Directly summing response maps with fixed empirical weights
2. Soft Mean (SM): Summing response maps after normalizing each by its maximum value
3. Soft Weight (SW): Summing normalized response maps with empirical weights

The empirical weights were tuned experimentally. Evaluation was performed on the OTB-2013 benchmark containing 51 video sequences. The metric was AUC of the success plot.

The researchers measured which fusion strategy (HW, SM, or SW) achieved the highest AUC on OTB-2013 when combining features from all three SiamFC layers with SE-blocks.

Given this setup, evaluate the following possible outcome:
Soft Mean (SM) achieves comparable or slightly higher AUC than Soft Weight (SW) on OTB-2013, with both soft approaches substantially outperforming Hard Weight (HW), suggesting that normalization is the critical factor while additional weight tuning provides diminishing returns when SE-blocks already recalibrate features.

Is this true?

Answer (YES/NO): NO